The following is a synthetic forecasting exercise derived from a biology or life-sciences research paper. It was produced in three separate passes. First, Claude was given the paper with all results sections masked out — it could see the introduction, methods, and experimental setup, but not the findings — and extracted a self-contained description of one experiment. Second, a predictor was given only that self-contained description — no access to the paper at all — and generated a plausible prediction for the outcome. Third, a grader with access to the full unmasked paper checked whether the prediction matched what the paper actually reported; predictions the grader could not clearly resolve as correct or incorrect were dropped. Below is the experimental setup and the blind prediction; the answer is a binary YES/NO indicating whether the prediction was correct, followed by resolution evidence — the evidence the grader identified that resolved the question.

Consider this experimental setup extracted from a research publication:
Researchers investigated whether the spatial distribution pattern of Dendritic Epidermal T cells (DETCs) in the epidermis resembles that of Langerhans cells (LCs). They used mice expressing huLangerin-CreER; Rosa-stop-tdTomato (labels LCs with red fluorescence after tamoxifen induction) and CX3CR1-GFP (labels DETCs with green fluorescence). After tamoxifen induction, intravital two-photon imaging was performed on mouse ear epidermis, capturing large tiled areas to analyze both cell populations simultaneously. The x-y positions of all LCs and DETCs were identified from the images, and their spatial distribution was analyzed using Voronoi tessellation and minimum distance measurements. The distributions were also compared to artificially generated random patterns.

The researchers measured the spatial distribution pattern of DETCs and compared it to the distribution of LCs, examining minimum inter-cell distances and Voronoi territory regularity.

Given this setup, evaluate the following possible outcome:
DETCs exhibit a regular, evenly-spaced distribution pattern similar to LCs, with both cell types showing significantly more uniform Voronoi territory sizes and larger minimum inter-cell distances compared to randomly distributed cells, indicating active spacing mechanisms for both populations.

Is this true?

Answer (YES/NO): YES